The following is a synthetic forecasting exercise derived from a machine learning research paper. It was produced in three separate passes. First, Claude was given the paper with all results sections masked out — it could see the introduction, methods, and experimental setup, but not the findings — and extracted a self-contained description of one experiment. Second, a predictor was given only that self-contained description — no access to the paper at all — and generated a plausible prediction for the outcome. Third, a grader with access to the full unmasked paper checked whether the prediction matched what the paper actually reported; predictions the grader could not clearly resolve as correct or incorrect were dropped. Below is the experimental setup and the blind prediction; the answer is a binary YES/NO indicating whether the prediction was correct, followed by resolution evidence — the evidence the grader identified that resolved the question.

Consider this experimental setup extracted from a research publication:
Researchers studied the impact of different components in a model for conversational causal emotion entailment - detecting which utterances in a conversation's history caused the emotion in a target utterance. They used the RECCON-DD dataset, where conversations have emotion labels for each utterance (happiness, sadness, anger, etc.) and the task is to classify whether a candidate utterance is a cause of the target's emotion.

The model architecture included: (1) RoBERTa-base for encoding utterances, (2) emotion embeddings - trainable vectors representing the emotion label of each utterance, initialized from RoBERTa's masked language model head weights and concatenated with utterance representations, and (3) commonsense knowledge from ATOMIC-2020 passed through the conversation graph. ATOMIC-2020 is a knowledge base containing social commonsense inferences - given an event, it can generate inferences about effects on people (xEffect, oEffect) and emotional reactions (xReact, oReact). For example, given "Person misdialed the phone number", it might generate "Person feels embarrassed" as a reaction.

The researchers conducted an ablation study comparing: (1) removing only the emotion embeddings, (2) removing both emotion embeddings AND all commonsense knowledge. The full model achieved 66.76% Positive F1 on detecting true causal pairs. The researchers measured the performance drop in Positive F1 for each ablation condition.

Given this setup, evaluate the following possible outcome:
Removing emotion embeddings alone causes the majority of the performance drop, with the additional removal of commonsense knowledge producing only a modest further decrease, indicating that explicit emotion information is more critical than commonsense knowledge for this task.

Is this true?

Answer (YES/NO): NO